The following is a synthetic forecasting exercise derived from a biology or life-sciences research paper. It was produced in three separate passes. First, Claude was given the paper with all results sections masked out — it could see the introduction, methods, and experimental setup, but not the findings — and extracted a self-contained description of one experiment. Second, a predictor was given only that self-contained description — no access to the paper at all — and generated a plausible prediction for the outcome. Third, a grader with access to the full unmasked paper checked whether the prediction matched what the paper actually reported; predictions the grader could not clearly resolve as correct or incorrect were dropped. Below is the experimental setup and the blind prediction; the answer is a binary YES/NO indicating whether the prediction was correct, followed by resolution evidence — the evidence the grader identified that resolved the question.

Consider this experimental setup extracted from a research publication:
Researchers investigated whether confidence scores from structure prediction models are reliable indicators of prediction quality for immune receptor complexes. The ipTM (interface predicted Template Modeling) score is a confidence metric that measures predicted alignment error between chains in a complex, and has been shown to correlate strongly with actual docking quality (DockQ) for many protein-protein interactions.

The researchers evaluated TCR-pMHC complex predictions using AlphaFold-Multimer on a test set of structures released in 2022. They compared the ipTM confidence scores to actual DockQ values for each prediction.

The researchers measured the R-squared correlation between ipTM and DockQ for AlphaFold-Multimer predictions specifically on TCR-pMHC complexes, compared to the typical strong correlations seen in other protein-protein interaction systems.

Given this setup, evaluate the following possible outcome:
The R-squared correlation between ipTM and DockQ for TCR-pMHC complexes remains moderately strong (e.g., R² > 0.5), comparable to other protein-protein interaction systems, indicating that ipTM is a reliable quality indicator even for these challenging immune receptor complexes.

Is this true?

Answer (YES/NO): NO